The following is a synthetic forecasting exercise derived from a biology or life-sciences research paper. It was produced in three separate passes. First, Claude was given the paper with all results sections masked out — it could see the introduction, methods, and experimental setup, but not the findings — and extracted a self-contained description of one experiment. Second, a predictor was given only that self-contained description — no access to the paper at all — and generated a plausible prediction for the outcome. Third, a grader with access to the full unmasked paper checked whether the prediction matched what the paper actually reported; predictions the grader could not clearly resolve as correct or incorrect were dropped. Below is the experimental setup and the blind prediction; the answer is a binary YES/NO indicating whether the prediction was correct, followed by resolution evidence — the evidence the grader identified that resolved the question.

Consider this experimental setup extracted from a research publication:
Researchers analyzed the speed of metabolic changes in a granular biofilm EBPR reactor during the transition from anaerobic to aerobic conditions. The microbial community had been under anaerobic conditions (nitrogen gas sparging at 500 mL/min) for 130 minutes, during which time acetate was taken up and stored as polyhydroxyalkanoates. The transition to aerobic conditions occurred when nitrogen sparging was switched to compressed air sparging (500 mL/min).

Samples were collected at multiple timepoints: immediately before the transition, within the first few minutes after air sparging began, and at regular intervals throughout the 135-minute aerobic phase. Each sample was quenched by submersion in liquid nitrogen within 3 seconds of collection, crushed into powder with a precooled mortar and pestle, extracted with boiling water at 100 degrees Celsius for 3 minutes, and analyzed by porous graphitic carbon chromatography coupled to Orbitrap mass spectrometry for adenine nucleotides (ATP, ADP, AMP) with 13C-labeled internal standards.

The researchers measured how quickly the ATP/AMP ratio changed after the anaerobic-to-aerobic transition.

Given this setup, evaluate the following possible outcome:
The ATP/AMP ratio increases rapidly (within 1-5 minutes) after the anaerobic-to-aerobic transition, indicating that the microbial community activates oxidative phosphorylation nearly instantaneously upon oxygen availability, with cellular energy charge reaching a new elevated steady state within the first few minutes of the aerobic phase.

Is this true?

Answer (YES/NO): NO